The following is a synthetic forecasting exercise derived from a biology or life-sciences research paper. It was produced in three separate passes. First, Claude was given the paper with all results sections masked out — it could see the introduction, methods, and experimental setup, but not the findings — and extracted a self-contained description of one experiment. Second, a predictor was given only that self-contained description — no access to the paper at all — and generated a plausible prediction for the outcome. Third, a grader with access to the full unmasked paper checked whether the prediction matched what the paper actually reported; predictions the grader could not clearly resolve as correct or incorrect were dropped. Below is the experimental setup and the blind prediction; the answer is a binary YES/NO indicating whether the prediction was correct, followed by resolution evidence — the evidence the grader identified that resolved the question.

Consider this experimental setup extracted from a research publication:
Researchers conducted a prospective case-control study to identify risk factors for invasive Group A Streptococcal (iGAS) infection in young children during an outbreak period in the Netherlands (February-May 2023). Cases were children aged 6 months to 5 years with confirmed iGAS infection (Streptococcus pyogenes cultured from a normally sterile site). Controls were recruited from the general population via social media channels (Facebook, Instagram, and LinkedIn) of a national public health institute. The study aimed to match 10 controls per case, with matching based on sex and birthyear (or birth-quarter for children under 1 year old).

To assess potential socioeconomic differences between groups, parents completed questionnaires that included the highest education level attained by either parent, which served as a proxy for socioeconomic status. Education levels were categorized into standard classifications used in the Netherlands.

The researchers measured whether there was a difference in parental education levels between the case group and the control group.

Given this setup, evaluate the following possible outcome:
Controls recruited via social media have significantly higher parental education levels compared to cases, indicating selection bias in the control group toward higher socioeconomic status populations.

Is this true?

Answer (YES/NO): YES